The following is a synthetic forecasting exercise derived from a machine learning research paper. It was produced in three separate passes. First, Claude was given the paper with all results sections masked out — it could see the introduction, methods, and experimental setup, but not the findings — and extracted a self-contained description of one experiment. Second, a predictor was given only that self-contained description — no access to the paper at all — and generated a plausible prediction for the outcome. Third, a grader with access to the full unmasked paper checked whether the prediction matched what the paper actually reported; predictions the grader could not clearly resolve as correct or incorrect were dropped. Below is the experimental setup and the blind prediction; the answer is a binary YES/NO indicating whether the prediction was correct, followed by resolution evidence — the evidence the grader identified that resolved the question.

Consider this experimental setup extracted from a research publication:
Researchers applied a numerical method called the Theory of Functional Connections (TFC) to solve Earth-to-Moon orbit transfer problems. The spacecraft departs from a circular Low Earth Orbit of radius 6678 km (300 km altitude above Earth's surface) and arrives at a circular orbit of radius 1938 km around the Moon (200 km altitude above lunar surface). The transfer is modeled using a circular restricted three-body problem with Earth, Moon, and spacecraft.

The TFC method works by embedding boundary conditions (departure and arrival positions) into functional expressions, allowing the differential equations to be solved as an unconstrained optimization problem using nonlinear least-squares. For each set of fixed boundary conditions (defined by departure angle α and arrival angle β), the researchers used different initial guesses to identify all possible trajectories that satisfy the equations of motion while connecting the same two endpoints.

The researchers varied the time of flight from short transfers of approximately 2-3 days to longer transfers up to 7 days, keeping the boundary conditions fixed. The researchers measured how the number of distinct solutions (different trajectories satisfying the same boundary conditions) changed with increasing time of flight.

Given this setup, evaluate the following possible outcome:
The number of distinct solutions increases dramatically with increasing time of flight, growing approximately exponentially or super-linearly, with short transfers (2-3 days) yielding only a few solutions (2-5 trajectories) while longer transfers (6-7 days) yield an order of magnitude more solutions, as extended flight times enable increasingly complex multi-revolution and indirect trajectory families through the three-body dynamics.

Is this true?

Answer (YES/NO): NO